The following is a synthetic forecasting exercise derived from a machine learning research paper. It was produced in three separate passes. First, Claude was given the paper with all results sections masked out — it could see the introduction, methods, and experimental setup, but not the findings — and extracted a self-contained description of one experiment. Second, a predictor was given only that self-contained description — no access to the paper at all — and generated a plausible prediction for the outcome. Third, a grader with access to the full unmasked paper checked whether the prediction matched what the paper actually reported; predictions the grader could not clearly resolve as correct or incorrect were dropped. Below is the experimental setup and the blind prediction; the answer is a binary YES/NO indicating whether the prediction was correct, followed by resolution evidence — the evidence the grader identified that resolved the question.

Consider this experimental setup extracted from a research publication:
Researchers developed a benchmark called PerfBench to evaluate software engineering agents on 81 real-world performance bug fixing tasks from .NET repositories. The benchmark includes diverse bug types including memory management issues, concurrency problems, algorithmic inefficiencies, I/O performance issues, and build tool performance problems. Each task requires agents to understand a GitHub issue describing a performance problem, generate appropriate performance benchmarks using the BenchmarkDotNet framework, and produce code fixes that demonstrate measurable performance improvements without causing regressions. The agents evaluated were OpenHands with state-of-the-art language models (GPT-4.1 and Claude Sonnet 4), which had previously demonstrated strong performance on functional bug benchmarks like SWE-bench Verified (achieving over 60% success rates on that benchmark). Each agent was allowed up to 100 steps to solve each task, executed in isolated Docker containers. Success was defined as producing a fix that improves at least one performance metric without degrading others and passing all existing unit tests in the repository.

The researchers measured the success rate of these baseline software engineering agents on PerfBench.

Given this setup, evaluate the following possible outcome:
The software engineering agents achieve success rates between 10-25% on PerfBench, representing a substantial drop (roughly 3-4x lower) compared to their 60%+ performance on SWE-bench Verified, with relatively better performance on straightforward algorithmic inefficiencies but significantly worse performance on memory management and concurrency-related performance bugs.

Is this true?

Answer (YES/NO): NO